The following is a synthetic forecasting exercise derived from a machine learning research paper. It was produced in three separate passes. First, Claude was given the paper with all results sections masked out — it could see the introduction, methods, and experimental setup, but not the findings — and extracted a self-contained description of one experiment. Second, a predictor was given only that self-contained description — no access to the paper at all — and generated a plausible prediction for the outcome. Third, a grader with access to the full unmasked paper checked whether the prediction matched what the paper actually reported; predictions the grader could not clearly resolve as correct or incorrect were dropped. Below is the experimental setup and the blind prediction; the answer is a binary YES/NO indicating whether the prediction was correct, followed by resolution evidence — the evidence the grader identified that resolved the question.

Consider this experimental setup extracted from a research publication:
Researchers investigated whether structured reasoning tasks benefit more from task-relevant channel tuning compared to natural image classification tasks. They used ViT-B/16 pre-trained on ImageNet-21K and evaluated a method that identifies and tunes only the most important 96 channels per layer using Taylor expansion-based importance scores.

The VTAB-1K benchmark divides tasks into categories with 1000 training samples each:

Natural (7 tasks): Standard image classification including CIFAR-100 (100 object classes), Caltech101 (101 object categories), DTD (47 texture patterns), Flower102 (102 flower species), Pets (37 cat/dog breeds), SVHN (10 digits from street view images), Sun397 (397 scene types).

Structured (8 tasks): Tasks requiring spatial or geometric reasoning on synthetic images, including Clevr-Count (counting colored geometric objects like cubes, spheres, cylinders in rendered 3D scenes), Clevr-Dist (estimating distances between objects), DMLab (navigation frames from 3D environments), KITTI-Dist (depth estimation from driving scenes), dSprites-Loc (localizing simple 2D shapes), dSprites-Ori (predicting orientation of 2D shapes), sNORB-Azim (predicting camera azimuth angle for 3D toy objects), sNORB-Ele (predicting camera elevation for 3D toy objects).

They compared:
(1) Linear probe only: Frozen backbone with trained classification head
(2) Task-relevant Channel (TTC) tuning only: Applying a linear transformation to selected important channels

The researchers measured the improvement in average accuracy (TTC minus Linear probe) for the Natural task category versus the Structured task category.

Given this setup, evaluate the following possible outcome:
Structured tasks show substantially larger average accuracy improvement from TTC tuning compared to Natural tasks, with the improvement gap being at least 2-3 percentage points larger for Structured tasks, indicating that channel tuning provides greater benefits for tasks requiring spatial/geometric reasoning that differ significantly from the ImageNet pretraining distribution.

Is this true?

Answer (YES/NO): YES